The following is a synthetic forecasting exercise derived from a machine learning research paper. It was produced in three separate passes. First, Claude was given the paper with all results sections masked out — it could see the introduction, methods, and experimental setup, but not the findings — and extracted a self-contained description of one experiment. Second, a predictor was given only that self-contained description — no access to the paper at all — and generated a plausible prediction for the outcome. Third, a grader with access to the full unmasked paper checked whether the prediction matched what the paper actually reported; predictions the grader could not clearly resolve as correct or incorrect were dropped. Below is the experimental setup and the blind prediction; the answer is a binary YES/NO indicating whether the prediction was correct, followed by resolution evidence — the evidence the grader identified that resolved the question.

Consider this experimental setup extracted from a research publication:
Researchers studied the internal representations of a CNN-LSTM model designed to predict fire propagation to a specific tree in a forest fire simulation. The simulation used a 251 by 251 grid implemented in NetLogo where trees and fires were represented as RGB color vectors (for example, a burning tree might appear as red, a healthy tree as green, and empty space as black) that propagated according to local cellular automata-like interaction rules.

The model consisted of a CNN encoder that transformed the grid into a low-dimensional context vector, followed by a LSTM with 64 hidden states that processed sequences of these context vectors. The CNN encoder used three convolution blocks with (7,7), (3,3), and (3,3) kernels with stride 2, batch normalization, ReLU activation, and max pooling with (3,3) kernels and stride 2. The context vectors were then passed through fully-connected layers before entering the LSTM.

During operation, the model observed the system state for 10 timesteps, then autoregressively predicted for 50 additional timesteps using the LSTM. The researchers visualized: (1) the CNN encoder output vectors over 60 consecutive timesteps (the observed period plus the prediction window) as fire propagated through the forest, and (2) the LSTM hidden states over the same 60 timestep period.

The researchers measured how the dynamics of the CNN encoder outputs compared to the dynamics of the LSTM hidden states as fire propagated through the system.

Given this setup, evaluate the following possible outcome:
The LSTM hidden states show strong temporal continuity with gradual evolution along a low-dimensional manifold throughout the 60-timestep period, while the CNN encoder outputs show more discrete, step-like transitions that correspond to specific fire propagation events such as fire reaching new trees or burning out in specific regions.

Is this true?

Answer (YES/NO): NO